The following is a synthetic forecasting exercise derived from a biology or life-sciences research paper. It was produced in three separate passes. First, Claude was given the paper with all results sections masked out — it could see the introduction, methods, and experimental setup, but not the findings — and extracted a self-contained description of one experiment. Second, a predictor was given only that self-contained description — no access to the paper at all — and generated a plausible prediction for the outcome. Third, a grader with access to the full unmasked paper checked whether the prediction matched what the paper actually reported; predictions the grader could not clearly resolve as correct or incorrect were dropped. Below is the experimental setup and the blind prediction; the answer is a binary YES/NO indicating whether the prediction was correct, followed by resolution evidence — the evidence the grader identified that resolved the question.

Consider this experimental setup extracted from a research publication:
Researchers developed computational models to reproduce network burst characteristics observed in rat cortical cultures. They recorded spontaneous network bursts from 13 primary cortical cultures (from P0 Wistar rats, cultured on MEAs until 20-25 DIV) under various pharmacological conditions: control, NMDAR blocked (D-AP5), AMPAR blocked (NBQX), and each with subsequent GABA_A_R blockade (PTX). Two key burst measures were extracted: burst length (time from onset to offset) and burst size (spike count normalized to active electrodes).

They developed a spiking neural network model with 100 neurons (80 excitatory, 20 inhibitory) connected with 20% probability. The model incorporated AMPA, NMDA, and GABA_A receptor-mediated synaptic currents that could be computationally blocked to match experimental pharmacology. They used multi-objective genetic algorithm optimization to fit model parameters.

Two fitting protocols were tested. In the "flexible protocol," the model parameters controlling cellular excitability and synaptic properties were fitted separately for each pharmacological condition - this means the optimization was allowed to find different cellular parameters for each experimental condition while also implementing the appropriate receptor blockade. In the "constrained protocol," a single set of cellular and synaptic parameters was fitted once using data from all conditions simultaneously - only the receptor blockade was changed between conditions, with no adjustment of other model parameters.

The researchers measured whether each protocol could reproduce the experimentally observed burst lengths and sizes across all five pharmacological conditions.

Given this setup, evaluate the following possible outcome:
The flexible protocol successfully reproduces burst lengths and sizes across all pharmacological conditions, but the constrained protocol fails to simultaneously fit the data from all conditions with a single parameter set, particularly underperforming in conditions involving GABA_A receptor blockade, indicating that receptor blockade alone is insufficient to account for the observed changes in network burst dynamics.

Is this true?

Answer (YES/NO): NO